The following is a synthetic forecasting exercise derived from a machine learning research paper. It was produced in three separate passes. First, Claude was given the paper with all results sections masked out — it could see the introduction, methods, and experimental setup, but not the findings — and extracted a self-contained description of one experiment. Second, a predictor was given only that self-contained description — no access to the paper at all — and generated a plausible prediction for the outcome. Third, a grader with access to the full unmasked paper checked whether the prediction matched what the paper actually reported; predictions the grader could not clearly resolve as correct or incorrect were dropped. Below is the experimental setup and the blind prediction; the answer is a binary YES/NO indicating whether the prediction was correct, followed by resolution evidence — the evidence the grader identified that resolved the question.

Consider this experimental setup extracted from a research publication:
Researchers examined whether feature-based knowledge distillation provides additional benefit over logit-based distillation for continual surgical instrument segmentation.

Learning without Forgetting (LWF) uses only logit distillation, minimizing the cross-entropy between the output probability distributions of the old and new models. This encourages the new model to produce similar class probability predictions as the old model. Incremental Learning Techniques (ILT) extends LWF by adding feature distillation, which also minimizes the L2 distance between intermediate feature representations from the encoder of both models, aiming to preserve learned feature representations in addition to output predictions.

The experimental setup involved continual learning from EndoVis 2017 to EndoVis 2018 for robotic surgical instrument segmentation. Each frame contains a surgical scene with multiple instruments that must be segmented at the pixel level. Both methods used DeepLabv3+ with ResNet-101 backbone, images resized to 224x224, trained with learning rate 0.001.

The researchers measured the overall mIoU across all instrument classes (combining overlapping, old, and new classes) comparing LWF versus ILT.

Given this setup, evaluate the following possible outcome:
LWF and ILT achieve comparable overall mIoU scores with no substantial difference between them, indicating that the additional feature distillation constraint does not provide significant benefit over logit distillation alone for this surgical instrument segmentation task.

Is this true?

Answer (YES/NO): YES